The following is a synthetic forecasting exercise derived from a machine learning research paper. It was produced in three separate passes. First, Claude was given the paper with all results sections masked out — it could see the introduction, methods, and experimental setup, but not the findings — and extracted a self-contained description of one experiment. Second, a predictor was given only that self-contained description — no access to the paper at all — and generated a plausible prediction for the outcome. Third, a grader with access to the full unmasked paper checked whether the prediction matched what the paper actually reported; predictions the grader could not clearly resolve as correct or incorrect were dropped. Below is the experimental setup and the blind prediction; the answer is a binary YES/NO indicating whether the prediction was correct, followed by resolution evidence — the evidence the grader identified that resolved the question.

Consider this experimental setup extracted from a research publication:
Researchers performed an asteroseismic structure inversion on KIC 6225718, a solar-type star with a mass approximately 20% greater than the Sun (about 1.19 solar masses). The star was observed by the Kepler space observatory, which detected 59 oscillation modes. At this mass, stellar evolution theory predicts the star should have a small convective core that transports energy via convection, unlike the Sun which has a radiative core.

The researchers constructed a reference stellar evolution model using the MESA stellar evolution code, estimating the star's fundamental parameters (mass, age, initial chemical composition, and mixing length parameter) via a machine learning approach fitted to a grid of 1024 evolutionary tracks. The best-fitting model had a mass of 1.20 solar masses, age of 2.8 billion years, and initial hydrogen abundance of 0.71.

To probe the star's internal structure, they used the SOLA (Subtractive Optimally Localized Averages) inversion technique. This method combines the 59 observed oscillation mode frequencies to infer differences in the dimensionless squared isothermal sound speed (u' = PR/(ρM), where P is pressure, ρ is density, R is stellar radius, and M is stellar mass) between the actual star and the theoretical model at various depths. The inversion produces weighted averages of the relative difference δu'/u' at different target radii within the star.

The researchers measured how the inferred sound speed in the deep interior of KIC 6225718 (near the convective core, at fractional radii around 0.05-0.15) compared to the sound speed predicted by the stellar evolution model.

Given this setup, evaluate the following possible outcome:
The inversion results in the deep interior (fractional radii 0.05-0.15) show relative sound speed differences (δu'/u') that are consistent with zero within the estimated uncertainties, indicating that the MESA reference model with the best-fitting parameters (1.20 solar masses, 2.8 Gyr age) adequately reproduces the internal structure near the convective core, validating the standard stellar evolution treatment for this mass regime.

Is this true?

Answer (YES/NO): NO